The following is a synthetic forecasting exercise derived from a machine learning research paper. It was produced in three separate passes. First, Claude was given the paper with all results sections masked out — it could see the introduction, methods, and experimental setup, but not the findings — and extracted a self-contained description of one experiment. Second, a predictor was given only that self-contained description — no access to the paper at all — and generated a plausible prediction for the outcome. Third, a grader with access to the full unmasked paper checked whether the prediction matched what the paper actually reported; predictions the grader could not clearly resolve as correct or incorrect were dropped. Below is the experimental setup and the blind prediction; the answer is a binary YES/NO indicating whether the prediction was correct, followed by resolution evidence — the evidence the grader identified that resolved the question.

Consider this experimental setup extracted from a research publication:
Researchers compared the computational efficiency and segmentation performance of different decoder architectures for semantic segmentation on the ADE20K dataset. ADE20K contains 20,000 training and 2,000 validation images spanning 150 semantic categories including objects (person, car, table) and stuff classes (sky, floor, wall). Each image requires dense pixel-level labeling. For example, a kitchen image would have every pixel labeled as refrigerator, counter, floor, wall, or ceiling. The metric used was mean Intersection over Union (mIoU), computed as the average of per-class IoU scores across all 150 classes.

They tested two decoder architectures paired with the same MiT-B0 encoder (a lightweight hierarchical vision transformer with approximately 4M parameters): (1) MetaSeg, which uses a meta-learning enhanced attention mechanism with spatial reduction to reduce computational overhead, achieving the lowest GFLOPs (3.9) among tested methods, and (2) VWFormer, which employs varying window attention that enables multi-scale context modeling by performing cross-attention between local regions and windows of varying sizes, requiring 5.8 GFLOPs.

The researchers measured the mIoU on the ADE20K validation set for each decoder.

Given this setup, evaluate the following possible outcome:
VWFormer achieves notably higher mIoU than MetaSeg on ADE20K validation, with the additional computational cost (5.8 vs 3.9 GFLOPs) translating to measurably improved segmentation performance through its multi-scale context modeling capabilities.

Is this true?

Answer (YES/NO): NO